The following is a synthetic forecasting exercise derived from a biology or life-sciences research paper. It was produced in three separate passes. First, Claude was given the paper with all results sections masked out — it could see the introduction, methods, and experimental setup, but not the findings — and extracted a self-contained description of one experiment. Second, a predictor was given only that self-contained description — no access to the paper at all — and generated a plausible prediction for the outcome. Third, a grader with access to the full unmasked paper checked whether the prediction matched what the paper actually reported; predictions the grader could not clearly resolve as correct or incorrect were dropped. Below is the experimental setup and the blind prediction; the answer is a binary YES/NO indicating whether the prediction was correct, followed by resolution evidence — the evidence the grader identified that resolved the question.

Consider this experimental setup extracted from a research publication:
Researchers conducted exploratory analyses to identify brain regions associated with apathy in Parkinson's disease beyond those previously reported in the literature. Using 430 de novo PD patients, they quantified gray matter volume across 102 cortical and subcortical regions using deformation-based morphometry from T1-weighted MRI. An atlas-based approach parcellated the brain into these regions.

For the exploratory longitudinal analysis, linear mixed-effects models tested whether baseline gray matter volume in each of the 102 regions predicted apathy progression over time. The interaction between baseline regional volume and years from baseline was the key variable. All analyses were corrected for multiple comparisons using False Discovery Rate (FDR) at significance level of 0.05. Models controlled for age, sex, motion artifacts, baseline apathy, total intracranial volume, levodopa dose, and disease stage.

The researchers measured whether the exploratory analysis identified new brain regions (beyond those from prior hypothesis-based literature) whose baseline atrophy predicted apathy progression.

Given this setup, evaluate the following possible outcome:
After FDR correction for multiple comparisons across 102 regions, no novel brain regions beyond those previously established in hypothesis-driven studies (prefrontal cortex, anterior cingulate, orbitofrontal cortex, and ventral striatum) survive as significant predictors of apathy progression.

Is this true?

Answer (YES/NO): NO